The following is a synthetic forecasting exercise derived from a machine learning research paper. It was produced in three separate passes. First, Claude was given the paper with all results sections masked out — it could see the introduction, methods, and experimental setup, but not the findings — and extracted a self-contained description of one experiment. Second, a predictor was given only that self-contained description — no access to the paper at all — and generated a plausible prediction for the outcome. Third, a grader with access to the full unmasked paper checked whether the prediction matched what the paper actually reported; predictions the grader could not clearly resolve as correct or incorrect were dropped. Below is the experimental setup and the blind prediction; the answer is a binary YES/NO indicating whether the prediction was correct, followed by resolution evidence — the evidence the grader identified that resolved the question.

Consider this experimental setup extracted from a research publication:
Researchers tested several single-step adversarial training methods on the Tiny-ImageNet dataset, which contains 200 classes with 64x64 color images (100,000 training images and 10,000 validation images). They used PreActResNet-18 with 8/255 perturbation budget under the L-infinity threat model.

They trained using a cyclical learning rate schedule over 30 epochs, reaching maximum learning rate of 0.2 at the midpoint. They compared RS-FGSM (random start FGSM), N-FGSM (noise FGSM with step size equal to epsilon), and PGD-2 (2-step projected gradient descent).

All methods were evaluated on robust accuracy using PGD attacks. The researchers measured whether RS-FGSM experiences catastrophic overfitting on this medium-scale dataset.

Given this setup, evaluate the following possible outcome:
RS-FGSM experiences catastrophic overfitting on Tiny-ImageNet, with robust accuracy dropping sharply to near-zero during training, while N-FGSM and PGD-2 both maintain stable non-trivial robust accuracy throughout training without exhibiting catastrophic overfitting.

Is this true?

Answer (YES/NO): YES